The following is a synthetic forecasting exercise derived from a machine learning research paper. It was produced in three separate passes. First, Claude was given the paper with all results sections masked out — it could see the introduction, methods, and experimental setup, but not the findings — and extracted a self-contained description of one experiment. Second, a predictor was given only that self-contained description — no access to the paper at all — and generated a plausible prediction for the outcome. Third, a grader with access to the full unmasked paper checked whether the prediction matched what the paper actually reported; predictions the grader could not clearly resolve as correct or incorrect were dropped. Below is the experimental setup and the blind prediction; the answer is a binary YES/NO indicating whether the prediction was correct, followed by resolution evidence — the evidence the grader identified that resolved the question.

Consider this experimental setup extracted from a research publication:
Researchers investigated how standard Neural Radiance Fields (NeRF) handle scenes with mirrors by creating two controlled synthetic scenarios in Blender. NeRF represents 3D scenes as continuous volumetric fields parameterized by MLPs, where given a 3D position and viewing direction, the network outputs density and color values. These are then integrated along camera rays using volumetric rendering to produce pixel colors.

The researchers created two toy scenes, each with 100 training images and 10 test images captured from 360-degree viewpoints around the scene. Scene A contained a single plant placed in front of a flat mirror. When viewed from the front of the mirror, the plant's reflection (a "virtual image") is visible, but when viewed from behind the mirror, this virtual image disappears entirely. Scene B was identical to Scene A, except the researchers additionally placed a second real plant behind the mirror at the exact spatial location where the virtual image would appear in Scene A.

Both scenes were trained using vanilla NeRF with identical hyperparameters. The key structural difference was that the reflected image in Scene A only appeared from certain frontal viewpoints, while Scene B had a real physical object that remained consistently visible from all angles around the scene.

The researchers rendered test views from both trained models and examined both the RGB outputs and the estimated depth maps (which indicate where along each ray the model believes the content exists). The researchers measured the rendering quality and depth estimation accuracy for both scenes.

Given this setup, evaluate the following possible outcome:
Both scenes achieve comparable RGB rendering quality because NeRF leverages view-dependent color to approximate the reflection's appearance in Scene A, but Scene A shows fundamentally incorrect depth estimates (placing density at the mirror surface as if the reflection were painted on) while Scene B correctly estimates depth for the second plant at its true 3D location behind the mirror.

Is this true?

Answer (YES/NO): NO